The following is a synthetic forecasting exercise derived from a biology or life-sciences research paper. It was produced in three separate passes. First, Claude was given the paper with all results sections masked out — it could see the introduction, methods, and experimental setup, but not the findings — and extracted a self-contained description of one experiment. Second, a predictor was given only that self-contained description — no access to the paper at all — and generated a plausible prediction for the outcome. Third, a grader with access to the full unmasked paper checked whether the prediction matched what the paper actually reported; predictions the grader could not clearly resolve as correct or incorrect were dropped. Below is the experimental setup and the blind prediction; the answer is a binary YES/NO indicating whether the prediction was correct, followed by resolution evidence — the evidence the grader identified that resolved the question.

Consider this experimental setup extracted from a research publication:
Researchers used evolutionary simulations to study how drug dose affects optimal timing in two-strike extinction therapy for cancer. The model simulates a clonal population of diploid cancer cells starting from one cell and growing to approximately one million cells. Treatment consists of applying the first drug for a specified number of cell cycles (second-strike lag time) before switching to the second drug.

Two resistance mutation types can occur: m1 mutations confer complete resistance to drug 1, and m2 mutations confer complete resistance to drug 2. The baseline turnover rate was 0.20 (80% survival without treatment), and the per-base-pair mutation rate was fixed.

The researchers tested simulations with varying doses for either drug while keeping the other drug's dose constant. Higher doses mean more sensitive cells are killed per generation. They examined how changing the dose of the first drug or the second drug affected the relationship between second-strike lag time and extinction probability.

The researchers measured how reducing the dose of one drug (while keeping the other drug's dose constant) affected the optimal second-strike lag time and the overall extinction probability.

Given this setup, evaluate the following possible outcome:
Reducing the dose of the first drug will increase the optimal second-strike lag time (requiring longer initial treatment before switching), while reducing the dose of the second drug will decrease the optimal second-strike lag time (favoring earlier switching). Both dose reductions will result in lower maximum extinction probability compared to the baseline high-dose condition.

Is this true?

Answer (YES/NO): NO